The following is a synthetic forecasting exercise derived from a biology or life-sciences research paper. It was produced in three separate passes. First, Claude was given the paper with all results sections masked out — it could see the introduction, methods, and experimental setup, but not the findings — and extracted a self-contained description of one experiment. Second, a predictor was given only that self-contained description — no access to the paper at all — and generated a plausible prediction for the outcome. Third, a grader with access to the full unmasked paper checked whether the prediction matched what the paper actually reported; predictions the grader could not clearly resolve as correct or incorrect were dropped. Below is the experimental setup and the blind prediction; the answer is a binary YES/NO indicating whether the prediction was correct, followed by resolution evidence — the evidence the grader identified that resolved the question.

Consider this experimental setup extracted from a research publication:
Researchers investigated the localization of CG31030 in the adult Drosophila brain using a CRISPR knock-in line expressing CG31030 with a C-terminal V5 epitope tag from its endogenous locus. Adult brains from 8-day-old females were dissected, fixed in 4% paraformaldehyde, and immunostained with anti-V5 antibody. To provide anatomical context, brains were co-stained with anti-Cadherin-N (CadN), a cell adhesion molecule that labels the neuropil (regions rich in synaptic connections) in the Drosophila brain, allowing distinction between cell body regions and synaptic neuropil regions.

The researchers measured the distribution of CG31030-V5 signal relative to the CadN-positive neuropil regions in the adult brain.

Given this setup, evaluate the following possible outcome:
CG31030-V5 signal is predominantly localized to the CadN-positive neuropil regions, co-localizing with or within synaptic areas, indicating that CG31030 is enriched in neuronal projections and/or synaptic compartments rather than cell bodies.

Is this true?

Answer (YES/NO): YES